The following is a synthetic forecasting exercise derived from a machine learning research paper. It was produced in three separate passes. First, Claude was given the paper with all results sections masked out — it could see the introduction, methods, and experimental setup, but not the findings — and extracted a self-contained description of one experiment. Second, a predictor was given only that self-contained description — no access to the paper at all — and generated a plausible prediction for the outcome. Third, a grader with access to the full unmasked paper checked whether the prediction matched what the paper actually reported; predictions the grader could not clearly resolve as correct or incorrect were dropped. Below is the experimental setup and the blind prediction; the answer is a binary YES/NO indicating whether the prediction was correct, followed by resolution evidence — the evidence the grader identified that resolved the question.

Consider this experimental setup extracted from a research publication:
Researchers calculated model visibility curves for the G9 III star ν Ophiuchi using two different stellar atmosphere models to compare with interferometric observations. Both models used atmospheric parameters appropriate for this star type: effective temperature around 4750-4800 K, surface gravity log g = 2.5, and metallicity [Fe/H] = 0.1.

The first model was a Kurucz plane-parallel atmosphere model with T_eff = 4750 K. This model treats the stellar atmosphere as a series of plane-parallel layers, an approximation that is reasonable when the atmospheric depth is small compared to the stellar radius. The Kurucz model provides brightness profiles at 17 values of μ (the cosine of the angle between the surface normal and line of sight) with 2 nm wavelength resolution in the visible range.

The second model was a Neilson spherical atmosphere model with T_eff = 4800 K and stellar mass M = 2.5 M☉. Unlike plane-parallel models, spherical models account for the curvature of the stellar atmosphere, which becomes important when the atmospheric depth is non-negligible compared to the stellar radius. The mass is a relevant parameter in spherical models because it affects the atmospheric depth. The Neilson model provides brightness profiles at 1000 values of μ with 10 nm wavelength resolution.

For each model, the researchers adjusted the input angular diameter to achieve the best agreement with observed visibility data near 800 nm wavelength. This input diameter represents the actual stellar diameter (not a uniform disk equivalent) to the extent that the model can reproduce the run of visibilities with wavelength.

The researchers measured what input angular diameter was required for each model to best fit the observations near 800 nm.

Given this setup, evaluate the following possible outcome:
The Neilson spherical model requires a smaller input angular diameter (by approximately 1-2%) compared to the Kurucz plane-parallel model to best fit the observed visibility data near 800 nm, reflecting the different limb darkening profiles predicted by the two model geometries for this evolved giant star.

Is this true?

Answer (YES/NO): NO